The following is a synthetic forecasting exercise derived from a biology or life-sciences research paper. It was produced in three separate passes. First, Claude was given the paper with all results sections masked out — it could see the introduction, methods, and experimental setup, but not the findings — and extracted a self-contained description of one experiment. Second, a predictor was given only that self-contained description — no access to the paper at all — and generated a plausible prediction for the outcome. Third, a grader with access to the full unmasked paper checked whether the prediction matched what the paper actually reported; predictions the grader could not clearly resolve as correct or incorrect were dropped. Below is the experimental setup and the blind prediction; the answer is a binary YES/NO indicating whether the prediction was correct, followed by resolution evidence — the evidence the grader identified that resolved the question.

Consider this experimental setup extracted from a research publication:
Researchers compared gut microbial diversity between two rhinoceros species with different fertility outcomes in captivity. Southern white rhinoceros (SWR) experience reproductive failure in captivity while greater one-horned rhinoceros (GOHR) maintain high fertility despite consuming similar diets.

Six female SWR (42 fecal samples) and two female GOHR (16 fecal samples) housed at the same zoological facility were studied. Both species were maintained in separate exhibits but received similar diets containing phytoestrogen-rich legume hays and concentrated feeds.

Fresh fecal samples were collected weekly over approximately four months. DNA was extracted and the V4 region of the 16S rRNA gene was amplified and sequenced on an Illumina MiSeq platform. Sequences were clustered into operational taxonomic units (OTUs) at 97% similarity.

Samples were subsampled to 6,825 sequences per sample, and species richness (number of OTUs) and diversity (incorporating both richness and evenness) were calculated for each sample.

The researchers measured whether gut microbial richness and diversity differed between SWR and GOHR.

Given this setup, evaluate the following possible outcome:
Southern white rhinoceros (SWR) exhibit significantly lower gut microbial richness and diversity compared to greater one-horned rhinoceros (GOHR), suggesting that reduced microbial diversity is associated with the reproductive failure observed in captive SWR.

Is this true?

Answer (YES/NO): NO